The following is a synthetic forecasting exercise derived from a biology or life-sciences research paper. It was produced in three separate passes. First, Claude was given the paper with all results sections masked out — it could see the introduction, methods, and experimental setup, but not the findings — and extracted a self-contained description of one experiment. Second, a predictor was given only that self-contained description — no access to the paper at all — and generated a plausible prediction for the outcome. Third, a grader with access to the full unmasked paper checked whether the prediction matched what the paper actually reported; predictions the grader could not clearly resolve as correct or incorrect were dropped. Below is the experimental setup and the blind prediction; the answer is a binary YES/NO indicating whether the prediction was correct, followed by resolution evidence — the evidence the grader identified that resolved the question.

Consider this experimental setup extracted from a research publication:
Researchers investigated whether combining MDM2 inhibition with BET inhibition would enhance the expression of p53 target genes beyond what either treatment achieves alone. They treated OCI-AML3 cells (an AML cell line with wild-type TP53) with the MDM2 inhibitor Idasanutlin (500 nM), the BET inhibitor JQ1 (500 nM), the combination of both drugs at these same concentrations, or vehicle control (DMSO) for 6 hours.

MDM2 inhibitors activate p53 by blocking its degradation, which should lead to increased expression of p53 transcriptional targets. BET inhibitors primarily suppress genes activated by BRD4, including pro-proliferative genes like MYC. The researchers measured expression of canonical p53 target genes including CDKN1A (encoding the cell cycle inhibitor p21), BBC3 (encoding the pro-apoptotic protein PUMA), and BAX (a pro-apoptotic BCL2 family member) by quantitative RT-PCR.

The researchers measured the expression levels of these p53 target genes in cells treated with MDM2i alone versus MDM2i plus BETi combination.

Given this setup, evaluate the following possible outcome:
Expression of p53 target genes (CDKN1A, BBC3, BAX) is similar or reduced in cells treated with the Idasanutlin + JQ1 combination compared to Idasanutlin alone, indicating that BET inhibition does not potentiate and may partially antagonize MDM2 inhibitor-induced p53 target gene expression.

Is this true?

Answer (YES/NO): NO